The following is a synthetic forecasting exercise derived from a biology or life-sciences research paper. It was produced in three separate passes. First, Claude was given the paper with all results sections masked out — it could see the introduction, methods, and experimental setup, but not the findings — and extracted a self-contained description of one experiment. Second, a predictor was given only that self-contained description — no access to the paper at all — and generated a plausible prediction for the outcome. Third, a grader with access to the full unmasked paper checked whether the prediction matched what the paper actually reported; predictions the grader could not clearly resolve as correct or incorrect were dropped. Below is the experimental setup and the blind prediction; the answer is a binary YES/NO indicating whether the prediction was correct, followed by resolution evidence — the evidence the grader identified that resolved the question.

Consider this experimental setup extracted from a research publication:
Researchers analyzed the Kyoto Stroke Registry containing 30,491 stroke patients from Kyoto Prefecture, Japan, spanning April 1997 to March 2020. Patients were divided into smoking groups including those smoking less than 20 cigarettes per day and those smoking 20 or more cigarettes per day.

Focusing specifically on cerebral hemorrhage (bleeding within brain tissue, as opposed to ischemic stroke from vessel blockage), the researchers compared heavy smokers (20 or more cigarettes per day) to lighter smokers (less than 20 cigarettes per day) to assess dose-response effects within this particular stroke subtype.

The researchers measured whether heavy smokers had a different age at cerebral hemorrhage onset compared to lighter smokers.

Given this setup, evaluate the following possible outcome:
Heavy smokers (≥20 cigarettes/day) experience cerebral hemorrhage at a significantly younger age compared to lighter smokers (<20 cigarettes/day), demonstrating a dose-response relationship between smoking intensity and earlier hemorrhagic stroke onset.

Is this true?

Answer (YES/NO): YES